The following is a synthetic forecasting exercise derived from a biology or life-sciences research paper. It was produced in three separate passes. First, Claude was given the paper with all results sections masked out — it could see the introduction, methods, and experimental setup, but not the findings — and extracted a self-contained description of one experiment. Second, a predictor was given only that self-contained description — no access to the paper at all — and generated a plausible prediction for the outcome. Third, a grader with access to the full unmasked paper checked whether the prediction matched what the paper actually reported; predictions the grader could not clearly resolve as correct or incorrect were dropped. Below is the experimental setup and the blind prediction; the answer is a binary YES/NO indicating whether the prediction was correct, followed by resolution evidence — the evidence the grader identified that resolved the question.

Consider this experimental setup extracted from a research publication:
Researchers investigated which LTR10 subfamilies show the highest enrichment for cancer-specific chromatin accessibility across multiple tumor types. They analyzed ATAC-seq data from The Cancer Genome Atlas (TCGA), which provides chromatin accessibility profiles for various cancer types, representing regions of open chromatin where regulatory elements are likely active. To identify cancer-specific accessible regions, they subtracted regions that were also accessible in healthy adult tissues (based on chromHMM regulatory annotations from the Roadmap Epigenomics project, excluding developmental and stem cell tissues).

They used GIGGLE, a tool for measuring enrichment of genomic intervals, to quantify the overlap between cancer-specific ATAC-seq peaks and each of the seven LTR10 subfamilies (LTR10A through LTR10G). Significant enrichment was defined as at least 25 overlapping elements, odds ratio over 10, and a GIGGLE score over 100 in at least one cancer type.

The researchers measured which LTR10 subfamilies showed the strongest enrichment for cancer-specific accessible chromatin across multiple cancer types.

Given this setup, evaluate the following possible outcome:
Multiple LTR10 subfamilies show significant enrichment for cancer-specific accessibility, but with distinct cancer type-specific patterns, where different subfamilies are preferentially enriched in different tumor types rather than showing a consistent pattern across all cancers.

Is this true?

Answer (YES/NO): NO